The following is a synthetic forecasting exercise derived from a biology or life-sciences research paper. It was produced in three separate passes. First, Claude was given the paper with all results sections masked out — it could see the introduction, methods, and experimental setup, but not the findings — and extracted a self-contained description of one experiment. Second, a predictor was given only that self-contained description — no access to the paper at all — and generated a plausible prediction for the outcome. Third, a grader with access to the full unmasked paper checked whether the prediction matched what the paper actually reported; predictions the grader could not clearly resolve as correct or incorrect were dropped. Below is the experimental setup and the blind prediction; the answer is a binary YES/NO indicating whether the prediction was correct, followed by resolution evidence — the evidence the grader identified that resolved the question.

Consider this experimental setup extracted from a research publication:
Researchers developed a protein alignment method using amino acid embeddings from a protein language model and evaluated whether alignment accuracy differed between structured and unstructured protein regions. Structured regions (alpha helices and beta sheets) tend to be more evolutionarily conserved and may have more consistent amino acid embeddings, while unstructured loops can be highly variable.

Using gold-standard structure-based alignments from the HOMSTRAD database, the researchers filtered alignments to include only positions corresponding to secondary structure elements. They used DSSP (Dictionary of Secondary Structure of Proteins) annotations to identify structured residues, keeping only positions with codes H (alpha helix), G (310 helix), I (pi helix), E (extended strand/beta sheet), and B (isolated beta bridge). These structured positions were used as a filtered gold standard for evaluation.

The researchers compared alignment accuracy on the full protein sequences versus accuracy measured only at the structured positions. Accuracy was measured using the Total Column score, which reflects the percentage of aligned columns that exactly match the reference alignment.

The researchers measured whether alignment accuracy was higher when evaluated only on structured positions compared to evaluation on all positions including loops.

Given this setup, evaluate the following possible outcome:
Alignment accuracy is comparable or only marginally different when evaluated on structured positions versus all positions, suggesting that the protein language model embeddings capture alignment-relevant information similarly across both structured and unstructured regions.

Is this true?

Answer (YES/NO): NO